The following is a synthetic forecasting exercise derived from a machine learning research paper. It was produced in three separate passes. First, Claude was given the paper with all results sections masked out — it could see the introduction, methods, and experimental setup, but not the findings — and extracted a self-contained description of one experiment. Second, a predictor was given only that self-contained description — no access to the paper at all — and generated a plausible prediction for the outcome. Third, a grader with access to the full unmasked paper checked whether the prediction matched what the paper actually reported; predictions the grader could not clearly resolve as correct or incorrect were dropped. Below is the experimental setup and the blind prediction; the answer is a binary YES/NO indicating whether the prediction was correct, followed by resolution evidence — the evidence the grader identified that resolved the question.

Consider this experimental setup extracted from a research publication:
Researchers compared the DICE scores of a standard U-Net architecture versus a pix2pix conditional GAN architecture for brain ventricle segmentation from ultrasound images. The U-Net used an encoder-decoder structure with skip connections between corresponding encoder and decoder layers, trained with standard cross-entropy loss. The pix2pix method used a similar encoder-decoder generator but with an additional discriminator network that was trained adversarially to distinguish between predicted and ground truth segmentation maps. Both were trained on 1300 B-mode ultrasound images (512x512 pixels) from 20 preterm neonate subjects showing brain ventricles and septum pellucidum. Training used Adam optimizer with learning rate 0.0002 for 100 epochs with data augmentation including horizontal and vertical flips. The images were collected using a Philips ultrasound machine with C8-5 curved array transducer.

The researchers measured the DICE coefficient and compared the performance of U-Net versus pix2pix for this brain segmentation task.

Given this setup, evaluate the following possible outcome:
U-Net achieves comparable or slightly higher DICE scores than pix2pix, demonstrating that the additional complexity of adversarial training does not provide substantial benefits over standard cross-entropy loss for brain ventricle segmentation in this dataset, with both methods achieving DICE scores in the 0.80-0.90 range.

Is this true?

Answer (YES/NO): NO